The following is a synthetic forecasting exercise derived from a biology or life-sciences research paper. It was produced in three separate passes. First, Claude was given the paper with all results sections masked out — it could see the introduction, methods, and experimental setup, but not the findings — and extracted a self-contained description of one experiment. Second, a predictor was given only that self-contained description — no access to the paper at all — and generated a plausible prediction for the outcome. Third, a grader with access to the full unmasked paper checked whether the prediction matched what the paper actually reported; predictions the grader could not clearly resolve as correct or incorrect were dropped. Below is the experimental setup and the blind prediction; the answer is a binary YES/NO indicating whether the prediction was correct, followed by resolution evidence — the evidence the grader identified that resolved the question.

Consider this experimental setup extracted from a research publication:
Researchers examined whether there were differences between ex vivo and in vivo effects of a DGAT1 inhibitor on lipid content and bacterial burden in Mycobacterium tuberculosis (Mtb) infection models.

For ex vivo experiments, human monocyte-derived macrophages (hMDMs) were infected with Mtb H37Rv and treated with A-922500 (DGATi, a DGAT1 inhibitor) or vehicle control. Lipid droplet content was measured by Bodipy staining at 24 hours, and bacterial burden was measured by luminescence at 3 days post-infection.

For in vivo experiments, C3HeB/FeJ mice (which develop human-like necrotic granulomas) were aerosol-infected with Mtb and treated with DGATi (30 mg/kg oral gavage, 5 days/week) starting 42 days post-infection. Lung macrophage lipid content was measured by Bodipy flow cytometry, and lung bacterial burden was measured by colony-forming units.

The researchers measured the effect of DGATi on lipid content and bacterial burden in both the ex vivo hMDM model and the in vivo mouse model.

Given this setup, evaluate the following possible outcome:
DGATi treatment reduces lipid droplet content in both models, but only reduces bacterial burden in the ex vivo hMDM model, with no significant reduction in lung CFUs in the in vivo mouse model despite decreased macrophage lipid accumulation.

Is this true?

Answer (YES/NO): YES